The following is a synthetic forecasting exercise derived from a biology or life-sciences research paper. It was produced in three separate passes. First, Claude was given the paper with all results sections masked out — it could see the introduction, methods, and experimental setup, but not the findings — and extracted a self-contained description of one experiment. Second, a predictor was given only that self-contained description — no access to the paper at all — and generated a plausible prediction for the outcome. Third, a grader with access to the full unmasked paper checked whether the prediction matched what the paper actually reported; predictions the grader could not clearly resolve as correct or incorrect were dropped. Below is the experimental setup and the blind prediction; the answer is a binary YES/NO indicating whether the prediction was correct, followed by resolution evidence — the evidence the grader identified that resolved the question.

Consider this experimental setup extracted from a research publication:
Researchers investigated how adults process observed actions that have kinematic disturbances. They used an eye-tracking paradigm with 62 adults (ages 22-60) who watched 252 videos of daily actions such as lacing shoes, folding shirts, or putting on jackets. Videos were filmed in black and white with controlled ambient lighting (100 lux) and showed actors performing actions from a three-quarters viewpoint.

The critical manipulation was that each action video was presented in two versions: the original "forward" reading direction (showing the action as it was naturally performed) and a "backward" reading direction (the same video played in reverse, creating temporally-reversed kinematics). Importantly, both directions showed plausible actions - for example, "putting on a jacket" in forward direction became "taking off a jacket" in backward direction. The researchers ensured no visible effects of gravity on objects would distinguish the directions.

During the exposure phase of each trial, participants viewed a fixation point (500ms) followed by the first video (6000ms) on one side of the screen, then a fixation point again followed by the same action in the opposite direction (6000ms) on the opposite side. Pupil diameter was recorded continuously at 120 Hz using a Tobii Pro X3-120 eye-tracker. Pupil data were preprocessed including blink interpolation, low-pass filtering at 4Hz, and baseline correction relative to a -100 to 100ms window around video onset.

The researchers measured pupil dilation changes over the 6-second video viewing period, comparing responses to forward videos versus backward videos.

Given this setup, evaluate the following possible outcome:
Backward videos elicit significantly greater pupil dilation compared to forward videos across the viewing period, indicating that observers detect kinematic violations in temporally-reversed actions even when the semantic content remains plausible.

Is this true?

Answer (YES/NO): YES